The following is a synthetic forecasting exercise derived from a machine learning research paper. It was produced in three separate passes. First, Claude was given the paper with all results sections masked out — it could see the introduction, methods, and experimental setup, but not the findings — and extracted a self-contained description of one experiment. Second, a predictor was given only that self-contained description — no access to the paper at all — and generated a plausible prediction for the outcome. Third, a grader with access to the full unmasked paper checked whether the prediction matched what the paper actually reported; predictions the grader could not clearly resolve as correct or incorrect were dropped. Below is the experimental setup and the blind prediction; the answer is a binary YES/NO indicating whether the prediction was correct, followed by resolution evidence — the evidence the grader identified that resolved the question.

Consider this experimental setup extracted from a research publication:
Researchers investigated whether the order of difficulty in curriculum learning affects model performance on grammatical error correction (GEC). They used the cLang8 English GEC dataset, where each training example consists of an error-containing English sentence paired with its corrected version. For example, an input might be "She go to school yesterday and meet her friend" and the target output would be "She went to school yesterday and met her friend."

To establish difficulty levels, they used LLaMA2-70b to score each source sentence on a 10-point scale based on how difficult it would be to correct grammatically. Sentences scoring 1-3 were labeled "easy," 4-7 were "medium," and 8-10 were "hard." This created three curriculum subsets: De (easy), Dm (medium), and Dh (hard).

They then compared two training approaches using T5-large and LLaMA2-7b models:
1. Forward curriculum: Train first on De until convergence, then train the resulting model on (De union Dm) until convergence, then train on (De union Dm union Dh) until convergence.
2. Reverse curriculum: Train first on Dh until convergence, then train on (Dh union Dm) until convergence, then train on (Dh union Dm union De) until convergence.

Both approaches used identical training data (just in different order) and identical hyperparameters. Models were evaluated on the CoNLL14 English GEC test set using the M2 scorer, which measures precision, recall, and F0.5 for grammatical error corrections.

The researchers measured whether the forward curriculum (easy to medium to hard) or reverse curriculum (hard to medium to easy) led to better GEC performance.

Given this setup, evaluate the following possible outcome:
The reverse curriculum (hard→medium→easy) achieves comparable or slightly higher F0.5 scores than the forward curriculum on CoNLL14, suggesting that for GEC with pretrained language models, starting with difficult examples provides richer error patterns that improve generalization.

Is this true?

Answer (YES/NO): NO